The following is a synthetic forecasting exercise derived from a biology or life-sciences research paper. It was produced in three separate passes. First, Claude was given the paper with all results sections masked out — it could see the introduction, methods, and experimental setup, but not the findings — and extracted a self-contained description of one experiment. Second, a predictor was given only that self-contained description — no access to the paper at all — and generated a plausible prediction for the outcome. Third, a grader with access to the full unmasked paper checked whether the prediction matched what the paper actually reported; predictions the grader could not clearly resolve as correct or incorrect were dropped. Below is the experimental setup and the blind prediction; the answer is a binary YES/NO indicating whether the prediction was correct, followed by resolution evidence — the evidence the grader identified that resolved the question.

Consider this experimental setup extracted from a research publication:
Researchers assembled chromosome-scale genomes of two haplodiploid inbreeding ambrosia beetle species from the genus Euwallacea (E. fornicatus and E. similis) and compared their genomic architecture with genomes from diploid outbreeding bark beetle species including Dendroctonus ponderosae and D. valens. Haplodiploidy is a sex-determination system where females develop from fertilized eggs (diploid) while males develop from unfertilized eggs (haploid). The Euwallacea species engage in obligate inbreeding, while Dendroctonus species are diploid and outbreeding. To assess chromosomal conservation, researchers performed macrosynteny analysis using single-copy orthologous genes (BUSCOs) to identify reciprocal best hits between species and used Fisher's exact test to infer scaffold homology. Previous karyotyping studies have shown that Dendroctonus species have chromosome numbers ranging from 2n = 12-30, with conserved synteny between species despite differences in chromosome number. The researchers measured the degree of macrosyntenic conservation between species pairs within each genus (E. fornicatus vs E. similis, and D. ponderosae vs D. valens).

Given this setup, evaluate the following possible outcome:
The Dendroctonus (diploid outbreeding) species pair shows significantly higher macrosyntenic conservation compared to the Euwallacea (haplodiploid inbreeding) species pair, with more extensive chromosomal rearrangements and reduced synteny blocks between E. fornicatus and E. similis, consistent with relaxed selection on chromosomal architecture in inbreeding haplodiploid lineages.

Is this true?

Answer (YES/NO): YES